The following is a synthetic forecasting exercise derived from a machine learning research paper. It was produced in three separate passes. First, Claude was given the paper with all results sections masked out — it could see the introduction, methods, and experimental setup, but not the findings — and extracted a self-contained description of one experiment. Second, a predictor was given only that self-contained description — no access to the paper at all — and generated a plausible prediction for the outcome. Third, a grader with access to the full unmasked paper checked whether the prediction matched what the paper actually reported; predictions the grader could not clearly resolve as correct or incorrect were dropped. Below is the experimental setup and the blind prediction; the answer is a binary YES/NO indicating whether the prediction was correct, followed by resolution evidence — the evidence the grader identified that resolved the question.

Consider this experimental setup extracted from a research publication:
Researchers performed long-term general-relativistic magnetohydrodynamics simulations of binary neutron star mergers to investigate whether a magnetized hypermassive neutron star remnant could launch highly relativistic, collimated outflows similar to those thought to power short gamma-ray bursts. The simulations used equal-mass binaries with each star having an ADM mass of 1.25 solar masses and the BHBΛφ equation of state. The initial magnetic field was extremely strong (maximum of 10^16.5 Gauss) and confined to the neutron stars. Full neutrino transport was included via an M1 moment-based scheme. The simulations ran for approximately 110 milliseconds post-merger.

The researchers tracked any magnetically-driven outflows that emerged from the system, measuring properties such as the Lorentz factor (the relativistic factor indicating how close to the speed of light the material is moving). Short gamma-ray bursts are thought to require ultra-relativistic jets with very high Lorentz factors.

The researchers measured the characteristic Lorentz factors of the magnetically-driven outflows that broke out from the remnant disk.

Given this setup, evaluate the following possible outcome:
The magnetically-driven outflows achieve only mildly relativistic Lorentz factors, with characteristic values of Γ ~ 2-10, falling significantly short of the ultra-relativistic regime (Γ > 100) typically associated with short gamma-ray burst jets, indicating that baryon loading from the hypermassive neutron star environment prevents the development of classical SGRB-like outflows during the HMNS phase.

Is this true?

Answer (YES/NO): NO